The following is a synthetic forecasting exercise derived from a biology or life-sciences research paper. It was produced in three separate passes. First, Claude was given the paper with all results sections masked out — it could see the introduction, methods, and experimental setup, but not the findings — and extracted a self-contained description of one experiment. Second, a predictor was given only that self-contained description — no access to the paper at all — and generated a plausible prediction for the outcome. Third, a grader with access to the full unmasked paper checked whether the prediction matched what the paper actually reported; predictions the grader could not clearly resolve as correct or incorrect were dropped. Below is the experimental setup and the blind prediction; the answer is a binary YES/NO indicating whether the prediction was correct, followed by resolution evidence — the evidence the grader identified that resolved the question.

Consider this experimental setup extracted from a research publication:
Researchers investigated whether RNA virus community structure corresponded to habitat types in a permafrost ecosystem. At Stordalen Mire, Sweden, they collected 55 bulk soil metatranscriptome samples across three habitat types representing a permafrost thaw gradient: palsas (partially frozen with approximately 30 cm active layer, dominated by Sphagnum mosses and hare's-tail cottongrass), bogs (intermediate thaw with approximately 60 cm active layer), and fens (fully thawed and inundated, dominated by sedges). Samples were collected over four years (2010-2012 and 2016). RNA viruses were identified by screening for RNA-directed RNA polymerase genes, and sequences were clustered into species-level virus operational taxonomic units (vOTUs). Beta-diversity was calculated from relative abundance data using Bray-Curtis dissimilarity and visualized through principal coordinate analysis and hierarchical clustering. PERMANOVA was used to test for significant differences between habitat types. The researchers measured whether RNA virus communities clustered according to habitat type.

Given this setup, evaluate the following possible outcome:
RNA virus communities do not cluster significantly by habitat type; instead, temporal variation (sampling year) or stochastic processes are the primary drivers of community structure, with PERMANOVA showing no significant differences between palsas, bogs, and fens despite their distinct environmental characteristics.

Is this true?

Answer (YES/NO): NO